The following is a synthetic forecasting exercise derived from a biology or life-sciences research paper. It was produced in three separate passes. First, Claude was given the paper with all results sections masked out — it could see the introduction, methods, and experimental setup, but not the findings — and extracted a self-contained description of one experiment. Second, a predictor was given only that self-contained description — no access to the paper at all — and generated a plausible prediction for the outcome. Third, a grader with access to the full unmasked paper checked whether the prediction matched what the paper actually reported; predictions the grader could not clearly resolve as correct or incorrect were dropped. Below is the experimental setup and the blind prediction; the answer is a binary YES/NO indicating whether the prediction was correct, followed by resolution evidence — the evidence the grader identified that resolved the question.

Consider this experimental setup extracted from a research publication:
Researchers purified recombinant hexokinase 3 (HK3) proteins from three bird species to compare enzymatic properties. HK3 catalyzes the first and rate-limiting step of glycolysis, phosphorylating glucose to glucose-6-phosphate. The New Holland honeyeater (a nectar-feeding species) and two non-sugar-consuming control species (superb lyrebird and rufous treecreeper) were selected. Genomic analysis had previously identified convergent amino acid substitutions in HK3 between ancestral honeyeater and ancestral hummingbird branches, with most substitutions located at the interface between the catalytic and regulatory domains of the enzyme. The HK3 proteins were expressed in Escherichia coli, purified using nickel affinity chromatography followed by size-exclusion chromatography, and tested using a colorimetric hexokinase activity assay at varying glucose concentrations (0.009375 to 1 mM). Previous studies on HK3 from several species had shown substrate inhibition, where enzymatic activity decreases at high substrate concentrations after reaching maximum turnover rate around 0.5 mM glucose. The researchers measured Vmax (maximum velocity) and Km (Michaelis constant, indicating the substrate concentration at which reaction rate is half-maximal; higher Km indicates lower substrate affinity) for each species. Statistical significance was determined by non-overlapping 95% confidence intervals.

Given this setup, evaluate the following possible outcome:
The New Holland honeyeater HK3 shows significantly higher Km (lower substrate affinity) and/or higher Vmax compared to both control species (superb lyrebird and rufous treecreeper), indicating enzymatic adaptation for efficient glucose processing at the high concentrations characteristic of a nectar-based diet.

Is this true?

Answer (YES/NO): YES